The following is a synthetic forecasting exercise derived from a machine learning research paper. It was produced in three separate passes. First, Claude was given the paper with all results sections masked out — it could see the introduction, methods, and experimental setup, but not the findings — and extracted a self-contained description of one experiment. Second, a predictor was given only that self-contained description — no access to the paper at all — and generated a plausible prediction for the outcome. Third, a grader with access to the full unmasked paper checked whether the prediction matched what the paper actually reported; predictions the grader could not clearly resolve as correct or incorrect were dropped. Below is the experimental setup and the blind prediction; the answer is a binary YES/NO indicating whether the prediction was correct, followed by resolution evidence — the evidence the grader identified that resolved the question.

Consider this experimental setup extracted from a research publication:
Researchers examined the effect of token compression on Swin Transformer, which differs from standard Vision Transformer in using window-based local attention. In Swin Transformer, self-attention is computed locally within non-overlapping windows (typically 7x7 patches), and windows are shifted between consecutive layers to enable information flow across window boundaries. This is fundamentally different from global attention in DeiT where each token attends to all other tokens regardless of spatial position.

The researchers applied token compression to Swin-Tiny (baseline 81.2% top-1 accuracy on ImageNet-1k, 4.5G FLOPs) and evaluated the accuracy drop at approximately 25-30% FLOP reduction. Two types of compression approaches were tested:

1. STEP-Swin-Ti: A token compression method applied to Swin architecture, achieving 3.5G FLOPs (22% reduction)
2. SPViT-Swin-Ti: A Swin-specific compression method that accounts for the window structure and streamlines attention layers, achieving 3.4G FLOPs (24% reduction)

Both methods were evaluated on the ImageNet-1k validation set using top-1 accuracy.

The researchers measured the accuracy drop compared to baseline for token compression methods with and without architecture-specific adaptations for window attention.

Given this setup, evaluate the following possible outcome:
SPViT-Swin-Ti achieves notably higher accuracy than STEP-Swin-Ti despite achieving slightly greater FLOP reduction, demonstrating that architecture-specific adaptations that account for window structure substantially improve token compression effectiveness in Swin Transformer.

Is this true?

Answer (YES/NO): YES